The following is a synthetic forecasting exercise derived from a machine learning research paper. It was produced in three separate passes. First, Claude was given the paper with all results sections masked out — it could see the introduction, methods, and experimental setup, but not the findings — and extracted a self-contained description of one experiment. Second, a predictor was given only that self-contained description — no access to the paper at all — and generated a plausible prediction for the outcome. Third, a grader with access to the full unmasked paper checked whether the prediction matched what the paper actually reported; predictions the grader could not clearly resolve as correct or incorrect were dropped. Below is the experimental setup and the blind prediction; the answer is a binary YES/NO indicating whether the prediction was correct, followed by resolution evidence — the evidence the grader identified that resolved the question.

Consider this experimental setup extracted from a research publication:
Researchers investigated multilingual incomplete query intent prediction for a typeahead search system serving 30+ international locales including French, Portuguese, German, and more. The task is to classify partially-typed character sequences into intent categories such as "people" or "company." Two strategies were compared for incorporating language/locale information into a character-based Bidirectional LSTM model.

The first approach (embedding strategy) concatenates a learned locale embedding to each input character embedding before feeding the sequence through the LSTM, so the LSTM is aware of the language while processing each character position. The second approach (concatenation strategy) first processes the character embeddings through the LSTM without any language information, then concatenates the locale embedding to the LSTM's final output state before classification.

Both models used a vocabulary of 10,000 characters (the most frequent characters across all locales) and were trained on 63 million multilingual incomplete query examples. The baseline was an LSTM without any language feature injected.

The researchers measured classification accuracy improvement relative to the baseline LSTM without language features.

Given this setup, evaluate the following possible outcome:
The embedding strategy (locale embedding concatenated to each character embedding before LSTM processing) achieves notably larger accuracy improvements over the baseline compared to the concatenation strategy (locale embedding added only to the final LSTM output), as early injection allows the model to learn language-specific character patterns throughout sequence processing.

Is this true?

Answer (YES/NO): NO